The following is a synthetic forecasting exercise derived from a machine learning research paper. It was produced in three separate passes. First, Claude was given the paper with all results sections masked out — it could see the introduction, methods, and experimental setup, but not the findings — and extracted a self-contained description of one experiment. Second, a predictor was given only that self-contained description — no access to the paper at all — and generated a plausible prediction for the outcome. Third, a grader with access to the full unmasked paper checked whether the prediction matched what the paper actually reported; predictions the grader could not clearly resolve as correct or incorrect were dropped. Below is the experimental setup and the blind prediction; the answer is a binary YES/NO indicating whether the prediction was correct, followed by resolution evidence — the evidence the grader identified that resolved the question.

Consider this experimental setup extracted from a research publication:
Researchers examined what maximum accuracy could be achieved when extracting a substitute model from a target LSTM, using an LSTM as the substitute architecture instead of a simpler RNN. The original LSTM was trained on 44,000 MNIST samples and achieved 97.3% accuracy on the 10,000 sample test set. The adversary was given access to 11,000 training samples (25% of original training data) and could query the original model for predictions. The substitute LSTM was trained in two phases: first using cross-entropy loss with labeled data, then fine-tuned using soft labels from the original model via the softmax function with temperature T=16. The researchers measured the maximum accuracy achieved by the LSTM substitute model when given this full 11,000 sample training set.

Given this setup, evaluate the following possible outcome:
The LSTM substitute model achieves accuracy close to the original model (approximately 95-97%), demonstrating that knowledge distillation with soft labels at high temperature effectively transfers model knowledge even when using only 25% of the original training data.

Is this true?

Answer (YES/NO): NO